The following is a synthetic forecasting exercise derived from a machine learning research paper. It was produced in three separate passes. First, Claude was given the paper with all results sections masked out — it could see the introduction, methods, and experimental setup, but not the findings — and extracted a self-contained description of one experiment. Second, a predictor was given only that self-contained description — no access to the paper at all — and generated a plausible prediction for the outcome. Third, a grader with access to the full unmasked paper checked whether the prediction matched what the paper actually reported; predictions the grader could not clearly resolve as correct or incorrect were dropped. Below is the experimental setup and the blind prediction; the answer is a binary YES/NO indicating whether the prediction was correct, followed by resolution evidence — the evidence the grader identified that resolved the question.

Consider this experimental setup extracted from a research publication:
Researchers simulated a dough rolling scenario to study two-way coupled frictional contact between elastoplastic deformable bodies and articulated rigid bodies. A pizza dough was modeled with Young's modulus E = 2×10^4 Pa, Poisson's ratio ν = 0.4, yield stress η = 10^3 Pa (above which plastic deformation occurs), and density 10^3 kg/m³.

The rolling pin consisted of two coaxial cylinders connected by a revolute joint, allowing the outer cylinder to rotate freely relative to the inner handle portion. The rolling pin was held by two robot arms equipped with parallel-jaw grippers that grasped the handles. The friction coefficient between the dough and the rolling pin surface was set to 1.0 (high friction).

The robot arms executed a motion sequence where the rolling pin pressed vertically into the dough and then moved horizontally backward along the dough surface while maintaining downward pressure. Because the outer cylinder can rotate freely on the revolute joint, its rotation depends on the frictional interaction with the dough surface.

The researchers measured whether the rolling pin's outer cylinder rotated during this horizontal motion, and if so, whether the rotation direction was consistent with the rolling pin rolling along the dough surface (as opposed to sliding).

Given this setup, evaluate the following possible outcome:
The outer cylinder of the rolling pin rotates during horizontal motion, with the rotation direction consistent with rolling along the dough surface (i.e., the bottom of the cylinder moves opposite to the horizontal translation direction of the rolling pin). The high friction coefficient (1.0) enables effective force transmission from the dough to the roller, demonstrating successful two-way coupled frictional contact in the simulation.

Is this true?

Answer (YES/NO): YES